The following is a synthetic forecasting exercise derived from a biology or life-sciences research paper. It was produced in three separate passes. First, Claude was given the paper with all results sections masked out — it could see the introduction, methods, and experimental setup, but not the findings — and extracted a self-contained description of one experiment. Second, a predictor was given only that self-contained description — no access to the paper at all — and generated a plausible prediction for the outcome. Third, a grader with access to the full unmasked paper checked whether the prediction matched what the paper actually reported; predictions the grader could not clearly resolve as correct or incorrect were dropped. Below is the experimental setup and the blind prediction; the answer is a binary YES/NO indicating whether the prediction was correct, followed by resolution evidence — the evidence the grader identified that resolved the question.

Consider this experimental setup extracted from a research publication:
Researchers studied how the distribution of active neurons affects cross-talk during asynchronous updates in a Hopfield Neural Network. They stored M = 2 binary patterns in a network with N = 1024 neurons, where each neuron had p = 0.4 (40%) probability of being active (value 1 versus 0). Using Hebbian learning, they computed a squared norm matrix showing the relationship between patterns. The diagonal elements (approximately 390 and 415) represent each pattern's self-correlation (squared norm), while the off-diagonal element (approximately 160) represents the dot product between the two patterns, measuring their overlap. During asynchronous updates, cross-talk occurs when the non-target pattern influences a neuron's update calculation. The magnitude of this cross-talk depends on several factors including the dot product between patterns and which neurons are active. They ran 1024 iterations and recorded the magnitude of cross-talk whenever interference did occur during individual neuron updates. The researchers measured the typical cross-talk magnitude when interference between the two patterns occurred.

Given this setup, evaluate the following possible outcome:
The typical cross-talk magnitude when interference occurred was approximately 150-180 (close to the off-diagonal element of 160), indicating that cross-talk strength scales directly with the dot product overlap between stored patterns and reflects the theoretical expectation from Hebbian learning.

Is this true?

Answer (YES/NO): YES